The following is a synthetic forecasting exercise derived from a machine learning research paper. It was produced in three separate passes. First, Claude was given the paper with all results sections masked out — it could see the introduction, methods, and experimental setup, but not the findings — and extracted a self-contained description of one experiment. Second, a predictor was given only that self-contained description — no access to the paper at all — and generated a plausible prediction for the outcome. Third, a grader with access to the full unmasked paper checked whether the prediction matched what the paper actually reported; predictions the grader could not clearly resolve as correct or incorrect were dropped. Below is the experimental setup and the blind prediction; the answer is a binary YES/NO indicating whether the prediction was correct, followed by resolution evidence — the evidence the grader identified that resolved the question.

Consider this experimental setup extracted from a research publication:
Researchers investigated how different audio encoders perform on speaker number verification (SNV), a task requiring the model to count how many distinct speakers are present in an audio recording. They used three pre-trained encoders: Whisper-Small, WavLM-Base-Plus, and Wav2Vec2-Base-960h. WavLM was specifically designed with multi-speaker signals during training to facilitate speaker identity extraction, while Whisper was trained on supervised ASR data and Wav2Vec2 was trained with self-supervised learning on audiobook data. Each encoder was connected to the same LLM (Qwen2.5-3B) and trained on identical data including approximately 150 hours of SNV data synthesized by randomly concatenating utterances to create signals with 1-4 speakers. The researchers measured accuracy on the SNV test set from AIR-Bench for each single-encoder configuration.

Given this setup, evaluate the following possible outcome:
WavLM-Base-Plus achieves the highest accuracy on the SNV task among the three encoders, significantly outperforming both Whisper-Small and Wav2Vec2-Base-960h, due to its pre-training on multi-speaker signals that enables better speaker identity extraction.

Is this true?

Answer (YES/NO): NO